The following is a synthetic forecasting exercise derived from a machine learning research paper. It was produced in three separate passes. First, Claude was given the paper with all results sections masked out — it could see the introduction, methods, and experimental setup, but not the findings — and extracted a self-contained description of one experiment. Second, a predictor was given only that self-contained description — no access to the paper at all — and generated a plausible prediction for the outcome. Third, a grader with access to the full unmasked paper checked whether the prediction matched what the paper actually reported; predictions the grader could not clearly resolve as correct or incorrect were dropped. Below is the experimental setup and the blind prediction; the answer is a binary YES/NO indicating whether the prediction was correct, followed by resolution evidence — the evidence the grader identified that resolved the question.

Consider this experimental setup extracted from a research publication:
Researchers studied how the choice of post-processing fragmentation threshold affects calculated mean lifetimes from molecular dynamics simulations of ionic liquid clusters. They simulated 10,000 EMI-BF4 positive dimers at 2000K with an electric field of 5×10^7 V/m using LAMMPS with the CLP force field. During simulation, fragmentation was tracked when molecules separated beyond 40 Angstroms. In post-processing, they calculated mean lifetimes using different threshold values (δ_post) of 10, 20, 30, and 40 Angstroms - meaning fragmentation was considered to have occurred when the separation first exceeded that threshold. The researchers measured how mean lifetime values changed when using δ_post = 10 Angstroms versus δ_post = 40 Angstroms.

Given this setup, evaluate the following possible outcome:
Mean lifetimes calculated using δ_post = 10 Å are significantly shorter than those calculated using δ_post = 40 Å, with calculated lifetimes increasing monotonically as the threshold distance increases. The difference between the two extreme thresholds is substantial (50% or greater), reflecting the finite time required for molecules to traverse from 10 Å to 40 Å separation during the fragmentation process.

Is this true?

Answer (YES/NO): NO